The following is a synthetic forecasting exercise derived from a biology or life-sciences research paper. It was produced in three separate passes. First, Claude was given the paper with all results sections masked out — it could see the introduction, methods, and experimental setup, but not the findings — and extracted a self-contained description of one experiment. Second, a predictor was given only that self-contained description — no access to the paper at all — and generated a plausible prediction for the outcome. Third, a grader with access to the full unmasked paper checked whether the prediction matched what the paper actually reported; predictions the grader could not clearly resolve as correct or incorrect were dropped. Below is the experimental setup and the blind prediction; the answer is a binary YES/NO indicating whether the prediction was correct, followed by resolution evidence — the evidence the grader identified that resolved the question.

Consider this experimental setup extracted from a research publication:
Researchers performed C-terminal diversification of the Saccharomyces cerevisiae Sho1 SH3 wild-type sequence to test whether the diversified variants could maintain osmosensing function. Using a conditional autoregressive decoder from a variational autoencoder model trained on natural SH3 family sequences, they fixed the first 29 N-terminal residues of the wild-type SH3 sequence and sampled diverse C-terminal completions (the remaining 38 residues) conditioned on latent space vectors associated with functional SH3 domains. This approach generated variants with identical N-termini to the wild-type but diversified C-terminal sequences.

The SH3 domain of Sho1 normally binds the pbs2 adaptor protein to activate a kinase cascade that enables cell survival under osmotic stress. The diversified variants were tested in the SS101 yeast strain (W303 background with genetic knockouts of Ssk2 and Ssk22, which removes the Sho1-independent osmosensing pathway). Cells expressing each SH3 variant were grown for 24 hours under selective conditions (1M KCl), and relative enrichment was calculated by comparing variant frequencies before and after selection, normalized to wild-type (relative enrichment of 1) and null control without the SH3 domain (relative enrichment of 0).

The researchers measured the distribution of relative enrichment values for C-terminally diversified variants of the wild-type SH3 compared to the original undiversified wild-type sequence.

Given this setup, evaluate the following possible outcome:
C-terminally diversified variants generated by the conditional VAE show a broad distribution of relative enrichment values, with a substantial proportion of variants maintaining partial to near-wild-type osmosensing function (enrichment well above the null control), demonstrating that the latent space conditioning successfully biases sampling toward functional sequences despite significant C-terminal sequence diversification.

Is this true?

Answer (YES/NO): NO